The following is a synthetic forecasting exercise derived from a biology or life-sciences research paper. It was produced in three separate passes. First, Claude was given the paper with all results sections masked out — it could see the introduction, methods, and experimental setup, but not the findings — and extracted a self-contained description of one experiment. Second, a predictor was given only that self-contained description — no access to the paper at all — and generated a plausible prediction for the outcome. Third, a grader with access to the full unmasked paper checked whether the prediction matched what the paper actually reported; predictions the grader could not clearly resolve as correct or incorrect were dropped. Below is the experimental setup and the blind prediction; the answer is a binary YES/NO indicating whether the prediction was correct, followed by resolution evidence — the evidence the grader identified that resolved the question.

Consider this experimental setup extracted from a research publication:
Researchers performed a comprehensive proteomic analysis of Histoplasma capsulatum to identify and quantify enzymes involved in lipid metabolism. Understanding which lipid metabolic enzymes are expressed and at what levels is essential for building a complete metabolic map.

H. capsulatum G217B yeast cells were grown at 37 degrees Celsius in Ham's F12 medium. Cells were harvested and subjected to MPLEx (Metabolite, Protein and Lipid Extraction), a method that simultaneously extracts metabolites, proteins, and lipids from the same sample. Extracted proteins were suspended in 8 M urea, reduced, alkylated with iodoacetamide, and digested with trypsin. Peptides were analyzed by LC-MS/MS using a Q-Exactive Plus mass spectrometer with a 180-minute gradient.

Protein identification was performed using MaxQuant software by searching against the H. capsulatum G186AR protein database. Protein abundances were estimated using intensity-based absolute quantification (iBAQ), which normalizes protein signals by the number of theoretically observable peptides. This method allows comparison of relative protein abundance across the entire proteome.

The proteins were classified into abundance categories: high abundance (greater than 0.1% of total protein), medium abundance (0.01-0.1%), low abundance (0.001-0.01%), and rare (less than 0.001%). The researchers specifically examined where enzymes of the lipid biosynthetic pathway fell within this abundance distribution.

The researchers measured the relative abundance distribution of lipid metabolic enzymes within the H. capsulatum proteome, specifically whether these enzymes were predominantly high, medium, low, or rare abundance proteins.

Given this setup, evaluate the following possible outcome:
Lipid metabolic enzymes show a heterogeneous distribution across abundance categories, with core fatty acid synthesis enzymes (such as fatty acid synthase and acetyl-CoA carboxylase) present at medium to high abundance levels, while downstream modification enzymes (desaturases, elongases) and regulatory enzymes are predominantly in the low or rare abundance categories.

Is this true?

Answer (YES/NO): NO